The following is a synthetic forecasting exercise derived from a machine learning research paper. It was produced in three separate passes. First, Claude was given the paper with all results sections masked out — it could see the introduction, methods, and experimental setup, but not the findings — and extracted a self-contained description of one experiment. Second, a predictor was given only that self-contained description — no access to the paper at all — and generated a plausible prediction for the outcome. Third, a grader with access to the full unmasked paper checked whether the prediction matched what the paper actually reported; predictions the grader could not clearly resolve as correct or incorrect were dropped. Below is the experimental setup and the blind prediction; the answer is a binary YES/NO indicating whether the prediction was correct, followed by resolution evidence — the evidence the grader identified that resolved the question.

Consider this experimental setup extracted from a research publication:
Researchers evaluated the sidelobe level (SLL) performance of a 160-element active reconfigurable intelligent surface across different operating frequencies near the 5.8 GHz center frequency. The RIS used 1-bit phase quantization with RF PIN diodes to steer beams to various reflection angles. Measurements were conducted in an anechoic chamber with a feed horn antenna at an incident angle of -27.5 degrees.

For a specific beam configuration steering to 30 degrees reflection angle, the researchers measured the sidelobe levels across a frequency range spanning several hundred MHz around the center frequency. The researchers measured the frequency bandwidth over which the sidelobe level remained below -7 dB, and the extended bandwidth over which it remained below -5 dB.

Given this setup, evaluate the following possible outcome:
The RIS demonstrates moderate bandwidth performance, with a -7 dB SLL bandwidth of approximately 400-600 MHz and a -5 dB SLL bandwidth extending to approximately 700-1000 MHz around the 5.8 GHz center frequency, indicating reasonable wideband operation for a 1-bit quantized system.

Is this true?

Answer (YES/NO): NO